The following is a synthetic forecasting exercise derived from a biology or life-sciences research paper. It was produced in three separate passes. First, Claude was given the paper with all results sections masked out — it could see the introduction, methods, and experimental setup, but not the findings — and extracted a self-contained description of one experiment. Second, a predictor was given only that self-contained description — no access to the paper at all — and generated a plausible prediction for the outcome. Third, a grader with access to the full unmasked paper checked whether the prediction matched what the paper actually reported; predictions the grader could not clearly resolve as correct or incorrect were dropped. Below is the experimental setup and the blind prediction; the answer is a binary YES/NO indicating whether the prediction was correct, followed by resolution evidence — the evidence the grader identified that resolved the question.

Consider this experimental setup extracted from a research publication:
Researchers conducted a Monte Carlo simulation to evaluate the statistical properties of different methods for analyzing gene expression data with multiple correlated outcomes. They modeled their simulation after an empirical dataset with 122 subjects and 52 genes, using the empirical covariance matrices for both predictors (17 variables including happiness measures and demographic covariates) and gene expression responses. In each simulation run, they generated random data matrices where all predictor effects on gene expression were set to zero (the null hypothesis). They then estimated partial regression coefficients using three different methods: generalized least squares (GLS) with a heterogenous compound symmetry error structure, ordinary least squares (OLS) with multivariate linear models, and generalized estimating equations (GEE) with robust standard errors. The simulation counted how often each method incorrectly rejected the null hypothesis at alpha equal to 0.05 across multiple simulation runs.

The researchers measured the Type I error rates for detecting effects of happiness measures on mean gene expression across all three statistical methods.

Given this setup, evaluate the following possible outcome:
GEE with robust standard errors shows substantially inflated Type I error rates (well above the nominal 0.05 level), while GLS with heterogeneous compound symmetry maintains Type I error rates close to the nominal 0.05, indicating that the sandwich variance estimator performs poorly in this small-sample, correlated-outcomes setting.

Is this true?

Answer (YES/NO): NO